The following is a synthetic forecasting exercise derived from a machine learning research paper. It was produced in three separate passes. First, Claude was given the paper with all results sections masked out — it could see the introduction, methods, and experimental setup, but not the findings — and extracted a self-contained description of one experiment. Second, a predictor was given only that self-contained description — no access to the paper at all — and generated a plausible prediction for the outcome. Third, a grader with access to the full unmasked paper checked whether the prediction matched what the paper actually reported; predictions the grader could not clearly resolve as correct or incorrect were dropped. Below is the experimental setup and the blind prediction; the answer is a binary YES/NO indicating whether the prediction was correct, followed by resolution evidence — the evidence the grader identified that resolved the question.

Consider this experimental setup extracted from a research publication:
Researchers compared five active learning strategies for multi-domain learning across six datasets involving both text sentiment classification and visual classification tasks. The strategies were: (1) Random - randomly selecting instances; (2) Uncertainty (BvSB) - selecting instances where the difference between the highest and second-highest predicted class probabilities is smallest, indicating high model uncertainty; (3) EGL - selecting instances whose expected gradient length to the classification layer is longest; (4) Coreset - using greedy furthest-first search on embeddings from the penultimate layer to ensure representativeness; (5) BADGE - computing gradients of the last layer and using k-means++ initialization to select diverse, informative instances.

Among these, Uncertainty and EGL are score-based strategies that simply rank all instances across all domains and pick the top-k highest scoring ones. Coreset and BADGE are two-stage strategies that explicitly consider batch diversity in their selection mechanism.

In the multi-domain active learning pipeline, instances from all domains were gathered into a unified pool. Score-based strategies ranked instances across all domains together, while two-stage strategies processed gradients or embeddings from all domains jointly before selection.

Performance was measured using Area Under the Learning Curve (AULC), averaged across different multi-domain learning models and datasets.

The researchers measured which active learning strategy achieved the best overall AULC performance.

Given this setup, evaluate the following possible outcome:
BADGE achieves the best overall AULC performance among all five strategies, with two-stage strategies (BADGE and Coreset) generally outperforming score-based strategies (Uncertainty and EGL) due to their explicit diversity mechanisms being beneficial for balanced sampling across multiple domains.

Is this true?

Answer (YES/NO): NO